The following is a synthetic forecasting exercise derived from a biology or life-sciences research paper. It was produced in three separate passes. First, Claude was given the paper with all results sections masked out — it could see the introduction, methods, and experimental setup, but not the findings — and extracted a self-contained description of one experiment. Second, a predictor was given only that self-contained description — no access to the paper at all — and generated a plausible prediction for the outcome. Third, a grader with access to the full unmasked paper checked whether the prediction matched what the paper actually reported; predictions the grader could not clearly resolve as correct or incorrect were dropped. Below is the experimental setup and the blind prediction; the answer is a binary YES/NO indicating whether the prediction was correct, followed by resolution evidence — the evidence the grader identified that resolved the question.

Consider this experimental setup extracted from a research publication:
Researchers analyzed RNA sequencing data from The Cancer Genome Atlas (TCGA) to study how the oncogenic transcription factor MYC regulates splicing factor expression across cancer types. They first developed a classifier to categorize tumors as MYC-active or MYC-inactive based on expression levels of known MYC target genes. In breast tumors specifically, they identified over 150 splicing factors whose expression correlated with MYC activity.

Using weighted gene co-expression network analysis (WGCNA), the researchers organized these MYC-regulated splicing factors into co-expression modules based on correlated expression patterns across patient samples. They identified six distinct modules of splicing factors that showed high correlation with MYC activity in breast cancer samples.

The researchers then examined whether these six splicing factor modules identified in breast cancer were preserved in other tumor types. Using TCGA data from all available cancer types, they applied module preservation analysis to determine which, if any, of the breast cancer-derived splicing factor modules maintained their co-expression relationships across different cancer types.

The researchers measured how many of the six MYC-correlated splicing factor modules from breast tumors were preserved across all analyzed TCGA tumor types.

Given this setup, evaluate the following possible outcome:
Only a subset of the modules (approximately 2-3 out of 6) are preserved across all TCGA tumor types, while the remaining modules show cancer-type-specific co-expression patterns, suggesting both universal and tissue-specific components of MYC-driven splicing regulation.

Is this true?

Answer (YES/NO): NO